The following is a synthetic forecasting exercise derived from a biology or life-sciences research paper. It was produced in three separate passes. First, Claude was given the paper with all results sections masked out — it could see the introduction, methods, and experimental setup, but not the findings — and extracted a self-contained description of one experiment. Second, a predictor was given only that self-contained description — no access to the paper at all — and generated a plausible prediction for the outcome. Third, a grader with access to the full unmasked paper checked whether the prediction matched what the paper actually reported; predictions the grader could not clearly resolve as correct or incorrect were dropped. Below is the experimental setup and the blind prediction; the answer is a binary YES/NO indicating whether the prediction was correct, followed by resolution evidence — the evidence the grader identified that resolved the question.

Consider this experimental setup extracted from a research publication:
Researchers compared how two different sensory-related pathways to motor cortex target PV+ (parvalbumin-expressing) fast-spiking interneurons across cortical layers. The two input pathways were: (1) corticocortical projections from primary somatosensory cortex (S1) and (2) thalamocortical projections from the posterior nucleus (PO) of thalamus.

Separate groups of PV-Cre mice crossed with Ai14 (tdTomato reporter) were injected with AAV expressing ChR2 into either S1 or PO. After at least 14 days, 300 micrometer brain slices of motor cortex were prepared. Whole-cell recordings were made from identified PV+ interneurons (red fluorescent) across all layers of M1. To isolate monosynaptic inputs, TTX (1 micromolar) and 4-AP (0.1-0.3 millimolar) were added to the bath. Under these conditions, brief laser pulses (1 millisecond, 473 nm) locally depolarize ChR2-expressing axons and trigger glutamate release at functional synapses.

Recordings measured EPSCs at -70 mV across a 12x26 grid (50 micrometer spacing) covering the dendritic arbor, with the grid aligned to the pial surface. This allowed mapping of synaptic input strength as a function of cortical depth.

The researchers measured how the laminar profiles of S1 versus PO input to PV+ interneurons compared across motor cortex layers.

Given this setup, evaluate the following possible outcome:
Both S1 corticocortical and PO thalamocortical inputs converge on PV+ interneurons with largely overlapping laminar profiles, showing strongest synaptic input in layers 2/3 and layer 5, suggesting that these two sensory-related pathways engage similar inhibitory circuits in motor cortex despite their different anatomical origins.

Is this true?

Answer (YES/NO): NO